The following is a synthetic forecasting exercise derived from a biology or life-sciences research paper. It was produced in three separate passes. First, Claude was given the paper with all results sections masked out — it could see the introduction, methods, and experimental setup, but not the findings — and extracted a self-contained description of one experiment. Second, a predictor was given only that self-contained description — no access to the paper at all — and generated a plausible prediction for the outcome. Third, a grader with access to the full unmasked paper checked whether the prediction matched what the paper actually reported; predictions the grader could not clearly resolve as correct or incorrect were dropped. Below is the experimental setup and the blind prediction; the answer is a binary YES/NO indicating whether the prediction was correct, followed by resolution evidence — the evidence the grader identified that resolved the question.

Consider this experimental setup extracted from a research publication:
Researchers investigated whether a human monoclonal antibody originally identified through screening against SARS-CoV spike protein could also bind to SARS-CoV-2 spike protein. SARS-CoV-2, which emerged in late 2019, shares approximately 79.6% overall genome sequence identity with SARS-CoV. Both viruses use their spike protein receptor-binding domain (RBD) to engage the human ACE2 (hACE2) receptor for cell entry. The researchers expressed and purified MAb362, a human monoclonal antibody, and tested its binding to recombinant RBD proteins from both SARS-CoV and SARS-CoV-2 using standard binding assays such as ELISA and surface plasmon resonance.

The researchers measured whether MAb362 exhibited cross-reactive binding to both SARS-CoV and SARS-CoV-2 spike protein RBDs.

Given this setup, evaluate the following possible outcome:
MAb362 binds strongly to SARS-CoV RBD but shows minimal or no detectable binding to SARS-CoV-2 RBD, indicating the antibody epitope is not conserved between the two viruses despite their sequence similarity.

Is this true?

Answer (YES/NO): NO